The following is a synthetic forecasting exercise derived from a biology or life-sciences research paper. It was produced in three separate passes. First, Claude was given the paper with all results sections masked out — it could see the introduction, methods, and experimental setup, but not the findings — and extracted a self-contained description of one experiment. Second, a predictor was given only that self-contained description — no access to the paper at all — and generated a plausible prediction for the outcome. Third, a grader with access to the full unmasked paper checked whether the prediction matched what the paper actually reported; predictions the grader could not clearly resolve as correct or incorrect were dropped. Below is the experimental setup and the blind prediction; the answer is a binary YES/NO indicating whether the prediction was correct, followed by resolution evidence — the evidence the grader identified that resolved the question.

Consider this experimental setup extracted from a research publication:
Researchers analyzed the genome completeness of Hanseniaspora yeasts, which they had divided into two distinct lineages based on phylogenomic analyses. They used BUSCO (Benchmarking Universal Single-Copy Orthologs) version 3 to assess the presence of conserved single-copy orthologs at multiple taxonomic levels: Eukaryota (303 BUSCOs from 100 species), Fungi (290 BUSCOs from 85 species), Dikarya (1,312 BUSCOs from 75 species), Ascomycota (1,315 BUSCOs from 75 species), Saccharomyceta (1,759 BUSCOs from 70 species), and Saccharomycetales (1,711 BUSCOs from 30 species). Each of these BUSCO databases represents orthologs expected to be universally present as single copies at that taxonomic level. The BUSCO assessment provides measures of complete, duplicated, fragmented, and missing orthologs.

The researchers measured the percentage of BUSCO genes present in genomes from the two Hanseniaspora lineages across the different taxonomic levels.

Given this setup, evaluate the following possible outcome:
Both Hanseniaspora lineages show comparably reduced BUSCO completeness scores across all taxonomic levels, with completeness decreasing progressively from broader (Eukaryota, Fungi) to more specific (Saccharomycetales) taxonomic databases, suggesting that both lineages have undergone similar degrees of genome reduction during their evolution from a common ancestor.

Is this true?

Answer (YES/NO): NO